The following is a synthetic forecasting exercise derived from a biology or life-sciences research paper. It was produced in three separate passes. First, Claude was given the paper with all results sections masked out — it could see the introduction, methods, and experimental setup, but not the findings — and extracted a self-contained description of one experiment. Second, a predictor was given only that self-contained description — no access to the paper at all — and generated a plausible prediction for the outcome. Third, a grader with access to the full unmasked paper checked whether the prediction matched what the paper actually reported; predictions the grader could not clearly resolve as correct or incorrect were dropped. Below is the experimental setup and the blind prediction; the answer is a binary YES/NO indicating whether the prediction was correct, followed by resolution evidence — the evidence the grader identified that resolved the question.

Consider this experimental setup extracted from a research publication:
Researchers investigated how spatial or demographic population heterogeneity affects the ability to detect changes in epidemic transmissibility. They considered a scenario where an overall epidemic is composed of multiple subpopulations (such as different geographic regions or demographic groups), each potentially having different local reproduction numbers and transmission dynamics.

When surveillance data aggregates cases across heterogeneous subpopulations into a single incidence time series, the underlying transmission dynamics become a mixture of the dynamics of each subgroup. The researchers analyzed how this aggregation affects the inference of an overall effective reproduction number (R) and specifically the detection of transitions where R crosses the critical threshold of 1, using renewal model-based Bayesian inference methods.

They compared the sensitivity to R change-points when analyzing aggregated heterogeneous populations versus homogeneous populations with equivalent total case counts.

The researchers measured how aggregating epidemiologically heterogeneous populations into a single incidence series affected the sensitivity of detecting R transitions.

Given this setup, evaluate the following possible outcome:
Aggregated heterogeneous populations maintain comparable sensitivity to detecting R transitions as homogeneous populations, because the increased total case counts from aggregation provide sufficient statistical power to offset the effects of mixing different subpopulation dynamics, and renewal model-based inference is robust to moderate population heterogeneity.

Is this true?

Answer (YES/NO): NO